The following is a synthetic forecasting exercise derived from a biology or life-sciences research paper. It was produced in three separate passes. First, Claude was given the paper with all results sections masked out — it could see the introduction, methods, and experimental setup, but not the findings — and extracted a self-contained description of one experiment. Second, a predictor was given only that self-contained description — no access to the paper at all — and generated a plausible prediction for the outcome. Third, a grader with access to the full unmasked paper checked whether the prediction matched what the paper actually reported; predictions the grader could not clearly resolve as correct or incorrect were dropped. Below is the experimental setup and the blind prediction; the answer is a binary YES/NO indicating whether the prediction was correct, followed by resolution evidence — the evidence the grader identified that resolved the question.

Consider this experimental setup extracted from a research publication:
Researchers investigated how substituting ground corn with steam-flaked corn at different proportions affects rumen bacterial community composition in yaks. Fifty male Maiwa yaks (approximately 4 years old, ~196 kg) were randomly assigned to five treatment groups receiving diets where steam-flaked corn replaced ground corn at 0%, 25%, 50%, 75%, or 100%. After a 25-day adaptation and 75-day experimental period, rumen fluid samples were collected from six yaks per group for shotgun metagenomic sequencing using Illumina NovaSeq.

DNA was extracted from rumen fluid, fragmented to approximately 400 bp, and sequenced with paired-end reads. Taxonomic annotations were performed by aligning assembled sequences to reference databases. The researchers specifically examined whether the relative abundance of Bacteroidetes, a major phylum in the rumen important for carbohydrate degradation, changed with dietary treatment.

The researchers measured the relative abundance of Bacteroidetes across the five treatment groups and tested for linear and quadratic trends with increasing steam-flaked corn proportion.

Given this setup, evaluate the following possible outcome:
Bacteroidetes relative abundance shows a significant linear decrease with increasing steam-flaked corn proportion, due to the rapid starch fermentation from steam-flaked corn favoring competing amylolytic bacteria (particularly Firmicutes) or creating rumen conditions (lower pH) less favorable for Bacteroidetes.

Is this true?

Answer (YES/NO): NO